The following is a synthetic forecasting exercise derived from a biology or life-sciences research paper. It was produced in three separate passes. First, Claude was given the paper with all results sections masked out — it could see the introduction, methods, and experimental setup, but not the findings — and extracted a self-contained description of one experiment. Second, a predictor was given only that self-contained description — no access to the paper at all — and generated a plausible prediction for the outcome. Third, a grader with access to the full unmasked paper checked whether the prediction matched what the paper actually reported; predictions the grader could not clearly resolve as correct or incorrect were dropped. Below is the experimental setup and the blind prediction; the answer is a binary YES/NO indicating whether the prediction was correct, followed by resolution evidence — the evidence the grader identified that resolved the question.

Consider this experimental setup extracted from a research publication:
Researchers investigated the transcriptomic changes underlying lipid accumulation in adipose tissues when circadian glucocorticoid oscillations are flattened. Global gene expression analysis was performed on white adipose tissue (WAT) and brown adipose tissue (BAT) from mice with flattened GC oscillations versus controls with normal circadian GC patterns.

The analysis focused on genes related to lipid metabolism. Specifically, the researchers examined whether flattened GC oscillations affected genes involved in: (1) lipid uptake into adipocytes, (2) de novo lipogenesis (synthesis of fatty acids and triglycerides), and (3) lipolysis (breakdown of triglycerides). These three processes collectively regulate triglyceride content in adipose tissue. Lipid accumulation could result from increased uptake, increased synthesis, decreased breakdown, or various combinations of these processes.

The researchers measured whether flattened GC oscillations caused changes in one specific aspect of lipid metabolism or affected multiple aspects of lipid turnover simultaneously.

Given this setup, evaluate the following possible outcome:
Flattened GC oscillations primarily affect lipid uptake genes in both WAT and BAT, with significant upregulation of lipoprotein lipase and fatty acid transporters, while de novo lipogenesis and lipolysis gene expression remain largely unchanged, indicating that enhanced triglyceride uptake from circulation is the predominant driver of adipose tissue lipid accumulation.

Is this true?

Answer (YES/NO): NO